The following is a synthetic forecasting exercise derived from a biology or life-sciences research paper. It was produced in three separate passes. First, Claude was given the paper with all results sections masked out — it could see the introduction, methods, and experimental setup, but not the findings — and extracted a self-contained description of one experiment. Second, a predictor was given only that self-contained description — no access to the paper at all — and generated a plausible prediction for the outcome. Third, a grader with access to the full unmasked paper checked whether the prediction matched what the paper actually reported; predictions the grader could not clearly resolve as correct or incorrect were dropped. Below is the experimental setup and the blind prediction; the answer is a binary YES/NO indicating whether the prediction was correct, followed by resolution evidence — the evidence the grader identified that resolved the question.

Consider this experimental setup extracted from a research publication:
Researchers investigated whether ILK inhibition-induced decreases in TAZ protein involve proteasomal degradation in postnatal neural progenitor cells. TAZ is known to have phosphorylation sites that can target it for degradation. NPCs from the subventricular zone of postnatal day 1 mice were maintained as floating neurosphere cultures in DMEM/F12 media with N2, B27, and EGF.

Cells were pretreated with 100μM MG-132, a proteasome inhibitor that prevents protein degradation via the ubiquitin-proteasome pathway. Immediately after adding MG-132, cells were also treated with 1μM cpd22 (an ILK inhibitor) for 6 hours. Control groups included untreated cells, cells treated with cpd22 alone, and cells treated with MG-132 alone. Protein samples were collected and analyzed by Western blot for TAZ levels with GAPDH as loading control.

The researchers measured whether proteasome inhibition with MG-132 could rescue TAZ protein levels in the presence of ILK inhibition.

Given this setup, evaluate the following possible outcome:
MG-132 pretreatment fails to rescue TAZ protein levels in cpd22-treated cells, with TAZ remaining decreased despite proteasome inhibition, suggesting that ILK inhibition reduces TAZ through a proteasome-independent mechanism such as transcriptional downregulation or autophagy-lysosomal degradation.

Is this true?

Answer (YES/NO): NO